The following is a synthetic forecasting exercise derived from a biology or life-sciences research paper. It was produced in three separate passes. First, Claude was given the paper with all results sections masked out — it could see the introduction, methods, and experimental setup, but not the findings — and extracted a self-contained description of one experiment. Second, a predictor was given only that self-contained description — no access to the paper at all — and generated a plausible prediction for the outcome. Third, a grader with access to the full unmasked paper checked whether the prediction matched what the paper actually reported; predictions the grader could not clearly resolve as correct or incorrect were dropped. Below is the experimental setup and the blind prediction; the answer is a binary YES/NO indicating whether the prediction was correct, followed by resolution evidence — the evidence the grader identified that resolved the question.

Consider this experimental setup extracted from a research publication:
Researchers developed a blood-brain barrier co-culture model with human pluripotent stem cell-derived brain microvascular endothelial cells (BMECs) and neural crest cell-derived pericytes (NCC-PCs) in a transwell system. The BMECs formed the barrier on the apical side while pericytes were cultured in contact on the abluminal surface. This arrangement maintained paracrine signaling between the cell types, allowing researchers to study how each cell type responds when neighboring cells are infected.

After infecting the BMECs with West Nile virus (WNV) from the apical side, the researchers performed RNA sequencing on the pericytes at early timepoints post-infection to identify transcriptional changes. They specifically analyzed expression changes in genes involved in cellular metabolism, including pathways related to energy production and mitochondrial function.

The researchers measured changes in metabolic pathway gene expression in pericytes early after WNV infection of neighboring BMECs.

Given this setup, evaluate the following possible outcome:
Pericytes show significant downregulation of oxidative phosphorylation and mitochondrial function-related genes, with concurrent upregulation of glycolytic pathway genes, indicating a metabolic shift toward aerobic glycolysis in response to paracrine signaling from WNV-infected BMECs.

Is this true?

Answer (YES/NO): NO